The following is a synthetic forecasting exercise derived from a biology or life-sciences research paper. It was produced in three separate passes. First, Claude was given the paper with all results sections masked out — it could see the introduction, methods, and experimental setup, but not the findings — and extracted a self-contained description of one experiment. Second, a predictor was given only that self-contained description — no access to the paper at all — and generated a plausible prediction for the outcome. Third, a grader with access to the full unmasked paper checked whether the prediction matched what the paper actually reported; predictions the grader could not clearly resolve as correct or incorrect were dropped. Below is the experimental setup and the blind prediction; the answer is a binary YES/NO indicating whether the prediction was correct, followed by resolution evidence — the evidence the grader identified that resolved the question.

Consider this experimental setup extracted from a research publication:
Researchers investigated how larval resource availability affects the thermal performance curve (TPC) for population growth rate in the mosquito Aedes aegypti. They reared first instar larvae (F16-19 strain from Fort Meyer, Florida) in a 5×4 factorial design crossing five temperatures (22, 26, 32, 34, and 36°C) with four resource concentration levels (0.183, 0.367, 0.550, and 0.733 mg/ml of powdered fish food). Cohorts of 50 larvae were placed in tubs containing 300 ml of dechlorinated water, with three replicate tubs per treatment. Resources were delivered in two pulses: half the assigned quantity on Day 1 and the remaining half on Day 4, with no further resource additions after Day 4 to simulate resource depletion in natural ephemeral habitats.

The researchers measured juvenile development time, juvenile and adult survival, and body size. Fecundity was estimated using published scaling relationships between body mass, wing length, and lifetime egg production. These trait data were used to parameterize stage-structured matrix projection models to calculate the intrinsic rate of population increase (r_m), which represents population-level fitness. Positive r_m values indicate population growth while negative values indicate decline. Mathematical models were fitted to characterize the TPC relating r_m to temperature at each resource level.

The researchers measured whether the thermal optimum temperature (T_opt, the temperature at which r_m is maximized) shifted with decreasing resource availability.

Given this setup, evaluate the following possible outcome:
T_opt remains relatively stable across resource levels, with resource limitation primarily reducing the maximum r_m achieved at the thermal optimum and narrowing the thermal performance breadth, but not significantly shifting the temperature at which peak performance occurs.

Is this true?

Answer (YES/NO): NO